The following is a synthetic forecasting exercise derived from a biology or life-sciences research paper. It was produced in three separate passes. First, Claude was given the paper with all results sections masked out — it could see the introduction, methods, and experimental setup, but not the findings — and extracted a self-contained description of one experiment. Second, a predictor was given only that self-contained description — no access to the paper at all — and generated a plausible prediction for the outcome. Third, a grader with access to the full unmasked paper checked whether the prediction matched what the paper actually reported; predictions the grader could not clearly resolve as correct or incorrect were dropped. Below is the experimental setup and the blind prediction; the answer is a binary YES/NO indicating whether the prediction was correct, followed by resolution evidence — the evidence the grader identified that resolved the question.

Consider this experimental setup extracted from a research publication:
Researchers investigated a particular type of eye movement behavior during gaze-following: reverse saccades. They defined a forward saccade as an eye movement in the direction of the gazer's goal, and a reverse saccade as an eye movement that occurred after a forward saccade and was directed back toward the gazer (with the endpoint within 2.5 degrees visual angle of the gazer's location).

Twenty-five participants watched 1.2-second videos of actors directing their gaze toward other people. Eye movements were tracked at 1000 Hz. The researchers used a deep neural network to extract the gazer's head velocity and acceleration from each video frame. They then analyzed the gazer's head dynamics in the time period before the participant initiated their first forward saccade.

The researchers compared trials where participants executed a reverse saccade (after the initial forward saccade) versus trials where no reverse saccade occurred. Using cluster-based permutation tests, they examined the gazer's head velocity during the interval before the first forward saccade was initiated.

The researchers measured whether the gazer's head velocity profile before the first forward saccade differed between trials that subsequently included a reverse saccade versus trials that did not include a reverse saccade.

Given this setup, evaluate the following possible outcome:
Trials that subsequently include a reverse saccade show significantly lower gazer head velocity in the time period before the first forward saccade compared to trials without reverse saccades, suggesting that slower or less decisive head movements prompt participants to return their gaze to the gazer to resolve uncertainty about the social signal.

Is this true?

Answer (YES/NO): YES